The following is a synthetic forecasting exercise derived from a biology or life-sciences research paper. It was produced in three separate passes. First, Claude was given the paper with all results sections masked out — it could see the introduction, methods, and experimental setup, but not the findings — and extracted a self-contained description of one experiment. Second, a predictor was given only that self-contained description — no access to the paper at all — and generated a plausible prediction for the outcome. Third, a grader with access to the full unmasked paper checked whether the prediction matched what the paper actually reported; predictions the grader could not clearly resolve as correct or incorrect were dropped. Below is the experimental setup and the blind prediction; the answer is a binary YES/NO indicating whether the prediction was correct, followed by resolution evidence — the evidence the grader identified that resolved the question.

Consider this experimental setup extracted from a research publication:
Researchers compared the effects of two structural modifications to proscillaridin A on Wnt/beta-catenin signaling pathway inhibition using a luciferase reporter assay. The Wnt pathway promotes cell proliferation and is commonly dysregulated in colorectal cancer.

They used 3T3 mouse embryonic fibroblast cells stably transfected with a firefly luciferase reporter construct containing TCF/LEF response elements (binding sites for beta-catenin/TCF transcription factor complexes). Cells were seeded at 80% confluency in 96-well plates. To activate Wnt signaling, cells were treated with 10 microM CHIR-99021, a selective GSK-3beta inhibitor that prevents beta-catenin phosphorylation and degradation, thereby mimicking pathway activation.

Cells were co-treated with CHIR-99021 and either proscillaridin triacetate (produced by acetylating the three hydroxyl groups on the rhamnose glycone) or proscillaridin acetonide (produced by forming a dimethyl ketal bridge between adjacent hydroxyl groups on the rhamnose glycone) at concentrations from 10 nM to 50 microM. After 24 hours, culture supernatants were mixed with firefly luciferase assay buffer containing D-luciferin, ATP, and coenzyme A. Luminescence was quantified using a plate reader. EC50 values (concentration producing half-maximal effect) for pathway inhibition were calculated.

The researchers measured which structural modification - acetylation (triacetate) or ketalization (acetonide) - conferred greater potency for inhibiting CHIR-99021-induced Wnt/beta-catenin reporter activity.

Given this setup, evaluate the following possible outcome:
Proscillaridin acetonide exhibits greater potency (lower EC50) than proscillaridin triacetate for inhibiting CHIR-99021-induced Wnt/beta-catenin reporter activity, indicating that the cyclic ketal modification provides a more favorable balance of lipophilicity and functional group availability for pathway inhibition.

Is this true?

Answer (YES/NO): NO